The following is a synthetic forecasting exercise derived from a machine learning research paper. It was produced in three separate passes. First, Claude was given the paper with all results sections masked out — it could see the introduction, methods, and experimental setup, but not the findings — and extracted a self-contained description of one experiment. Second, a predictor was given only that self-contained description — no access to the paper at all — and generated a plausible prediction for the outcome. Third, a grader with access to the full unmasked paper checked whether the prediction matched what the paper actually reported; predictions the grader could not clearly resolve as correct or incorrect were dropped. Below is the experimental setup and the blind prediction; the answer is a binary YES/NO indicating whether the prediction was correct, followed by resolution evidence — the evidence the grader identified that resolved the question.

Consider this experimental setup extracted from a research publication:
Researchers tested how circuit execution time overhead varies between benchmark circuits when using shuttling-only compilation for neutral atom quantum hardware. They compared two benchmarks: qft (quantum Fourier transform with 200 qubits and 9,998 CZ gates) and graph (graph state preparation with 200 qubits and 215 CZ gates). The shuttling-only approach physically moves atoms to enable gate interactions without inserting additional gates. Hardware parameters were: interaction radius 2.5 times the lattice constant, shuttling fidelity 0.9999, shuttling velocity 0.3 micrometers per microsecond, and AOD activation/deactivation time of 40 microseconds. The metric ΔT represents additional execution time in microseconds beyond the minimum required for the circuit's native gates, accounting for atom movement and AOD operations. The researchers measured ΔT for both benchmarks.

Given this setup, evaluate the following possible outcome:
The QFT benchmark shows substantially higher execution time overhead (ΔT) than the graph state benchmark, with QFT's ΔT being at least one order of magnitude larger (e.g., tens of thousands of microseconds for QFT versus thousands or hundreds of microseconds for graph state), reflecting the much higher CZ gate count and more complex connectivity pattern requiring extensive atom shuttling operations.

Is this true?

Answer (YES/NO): NO